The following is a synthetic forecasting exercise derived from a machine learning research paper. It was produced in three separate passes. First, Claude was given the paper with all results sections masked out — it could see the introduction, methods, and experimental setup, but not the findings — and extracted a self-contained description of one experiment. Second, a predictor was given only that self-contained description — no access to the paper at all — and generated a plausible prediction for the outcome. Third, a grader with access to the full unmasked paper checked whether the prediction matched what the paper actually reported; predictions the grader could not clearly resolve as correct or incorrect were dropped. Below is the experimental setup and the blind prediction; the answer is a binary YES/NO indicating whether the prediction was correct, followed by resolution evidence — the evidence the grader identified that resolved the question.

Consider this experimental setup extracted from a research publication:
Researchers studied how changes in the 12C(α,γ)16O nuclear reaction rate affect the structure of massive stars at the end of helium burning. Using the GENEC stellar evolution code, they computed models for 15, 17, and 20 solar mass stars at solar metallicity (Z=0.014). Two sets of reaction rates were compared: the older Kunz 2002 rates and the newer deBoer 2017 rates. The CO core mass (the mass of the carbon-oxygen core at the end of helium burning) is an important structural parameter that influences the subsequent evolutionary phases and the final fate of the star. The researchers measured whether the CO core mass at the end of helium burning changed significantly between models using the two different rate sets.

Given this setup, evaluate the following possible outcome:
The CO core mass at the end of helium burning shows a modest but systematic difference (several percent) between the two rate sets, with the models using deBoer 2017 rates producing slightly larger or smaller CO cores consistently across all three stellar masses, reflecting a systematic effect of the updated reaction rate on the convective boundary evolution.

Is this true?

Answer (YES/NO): NO